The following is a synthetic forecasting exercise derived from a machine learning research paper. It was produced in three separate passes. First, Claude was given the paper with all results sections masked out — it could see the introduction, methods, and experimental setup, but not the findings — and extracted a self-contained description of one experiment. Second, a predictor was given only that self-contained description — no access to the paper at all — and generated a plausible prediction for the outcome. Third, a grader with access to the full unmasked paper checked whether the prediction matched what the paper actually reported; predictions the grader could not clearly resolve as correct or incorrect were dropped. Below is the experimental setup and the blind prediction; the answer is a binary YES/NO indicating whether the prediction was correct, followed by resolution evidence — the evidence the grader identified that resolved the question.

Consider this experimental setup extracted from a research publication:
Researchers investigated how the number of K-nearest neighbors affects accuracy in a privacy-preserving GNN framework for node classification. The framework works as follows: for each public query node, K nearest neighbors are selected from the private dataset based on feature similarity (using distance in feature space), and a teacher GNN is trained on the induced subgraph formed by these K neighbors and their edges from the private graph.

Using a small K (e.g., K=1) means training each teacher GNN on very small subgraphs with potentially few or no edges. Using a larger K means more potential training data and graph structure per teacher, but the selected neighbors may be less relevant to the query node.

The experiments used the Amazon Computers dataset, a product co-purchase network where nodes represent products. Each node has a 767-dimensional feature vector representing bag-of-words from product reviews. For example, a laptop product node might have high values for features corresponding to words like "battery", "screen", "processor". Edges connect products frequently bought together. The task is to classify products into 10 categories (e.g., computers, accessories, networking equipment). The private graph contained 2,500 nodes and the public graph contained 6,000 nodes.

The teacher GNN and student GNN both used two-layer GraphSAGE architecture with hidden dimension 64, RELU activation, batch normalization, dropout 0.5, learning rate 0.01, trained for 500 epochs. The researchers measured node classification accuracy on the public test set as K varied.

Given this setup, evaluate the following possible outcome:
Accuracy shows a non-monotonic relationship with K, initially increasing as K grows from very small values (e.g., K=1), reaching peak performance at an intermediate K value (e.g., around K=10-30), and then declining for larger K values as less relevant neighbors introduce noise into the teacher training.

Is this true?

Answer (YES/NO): NO